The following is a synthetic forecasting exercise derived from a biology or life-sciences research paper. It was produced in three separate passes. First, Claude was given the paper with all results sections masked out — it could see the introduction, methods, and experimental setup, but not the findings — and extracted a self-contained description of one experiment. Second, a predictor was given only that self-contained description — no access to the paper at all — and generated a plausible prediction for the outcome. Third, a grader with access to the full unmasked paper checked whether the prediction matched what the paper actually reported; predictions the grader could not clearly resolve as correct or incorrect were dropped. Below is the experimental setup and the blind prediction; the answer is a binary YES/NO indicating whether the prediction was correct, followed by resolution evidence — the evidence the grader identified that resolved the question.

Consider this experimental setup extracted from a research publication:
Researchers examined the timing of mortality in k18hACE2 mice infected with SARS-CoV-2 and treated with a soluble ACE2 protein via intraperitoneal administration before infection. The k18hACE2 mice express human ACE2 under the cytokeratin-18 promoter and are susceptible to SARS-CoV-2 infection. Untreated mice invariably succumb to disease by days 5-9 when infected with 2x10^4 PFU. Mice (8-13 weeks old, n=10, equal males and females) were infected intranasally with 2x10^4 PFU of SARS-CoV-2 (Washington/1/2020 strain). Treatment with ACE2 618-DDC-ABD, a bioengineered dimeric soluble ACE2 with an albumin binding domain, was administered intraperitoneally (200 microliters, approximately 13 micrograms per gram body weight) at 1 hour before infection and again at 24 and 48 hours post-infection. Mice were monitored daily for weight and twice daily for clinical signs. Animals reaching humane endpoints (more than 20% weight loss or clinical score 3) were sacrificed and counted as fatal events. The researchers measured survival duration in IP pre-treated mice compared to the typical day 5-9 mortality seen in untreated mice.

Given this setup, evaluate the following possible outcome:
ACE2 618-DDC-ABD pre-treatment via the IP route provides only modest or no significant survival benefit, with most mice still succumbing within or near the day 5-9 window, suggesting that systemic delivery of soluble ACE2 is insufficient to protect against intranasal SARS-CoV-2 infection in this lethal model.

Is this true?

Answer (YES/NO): YES